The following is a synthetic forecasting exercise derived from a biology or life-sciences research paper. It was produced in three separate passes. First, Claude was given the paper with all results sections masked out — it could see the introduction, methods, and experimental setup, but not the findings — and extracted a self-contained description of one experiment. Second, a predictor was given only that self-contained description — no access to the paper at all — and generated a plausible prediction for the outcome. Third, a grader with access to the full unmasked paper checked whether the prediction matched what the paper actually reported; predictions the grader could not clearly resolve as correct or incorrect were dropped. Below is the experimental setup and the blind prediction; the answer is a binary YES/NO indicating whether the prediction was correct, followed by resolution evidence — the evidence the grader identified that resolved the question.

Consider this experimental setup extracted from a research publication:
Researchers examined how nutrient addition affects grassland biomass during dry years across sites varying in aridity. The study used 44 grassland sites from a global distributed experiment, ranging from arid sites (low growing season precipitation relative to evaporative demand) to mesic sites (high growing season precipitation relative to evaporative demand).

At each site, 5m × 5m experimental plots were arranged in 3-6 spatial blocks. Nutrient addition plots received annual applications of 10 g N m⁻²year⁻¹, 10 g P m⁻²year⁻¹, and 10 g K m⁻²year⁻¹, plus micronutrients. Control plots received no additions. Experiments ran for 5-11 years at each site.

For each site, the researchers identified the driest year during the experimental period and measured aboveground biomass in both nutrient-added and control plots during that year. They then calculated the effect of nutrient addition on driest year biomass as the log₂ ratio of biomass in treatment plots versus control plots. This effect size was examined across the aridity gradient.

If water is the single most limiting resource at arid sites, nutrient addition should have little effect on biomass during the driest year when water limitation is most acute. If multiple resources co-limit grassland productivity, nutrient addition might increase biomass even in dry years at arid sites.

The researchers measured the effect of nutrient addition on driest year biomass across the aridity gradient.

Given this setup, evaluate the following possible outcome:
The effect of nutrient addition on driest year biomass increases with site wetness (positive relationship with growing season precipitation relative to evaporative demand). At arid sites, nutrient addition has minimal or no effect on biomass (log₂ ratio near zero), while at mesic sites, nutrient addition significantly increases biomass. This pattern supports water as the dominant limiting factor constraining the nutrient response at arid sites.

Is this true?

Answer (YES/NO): NO